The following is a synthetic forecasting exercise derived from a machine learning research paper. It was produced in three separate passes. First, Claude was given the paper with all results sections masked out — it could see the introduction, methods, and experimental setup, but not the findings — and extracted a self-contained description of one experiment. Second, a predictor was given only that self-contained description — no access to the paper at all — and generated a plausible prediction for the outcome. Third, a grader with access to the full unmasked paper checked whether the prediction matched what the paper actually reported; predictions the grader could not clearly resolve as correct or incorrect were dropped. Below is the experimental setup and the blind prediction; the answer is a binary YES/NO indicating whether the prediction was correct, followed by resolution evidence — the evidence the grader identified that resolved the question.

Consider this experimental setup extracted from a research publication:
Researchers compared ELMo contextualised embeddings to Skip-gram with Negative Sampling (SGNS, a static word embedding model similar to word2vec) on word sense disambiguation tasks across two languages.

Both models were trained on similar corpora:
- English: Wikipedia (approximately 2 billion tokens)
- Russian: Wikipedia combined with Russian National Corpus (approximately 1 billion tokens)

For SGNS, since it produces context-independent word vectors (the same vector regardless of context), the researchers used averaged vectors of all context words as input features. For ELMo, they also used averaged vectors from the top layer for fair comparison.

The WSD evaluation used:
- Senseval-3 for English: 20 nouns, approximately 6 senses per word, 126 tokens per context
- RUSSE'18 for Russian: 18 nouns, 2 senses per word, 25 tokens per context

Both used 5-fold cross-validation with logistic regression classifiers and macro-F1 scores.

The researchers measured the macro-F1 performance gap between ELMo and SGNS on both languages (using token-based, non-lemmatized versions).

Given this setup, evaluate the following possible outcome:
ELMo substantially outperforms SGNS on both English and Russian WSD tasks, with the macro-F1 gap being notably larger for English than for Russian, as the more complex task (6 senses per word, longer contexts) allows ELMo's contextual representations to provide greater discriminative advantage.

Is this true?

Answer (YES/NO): YES